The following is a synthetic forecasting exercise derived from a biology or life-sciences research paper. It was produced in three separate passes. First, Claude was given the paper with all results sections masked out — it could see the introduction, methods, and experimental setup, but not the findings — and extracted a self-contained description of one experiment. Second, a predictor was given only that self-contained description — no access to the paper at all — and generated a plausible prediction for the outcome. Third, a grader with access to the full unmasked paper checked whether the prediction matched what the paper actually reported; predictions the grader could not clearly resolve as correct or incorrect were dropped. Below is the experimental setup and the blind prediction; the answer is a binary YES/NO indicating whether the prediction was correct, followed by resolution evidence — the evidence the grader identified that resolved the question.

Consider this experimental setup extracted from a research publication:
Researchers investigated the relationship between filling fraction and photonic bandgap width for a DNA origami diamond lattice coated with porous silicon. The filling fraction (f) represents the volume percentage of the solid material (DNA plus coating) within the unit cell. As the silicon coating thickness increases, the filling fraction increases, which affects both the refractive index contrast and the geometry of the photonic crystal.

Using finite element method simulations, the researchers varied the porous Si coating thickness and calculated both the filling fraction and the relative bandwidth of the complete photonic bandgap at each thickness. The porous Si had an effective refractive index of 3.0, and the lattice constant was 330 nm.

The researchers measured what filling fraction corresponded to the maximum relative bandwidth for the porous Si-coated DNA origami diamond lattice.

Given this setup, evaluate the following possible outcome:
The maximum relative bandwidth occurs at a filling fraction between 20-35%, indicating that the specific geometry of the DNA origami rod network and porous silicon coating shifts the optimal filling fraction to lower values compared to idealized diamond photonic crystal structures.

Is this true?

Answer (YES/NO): YES